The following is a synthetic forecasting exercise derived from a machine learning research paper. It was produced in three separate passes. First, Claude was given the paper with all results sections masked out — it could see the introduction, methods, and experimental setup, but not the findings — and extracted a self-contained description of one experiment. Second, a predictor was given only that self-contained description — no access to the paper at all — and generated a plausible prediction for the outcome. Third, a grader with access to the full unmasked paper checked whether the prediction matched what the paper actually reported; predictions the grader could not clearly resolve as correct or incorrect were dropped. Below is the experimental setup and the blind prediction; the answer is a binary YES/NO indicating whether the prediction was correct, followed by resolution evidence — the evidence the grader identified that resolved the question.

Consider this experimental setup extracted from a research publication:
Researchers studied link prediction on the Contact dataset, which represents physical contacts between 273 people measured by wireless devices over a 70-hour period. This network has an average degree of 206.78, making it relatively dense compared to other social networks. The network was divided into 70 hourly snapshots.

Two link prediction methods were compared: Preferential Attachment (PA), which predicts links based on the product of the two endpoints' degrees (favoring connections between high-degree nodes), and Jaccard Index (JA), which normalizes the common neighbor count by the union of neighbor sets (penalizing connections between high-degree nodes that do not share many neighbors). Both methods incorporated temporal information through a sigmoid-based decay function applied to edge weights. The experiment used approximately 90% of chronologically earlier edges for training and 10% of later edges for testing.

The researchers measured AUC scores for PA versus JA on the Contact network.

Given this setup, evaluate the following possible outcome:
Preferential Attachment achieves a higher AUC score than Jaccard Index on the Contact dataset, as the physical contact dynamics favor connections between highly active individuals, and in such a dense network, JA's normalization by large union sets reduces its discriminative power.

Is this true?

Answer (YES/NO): YES